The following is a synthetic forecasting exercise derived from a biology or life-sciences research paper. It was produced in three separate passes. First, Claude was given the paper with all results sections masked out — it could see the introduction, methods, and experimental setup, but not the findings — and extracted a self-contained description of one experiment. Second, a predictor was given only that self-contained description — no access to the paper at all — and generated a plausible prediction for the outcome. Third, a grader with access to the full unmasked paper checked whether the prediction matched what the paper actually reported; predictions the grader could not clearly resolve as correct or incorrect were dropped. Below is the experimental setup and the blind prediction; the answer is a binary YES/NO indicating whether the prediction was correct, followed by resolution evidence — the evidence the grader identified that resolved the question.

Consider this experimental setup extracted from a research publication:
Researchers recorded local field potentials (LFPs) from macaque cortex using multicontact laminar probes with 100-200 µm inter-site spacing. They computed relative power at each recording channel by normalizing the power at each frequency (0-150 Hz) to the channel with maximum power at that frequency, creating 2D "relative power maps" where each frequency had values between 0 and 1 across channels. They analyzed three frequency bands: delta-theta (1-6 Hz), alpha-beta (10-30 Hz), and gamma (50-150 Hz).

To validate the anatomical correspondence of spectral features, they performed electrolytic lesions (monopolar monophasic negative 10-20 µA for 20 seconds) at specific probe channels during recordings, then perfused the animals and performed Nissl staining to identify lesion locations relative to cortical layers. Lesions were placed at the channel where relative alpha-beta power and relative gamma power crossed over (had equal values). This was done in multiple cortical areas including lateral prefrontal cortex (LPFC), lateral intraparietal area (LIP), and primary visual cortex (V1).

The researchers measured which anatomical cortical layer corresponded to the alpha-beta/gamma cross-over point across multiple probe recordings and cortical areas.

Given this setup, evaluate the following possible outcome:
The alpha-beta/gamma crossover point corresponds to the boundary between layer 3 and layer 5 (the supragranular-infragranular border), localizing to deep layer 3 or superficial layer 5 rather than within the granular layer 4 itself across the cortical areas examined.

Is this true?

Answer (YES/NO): NO